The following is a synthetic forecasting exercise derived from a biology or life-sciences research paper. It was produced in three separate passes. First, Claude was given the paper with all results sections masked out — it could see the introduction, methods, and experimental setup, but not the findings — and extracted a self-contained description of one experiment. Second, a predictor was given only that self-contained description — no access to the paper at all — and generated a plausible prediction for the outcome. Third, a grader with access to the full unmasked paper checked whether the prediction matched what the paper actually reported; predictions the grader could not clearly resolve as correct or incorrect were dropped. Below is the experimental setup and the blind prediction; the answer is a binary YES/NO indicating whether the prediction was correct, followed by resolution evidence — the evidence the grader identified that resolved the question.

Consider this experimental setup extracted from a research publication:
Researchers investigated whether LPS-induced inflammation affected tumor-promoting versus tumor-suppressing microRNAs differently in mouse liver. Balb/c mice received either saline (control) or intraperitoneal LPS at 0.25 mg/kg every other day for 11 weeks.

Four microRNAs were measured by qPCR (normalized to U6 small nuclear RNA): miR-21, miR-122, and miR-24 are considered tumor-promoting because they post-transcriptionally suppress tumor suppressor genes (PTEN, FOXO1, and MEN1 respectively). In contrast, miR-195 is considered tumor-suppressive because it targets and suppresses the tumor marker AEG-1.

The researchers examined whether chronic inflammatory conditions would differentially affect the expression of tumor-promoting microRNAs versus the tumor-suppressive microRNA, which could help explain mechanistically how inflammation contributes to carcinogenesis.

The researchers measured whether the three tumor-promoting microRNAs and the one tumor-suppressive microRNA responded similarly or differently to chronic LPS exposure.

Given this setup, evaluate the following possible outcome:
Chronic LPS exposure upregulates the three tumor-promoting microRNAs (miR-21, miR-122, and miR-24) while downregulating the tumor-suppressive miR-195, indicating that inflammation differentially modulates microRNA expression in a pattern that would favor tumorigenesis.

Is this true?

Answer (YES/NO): NO